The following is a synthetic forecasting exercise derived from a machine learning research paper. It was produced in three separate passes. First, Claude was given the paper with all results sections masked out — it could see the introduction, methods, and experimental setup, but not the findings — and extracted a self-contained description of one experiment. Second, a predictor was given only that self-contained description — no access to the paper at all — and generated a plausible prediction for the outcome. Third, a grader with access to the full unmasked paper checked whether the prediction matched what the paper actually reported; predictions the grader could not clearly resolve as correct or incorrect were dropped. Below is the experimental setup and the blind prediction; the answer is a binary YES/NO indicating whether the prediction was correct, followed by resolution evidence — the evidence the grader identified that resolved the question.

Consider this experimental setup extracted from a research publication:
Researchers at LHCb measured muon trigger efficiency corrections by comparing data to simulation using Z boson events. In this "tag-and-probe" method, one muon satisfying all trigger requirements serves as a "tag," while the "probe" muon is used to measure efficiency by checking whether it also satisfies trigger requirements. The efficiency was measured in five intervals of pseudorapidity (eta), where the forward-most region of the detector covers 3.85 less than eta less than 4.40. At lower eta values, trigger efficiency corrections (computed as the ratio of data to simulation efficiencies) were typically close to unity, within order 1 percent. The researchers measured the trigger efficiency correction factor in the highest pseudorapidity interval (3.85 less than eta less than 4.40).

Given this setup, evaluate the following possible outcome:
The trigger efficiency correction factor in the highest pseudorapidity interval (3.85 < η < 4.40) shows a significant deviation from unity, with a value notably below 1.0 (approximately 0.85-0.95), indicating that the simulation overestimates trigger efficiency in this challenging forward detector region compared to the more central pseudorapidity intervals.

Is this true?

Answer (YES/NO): YES